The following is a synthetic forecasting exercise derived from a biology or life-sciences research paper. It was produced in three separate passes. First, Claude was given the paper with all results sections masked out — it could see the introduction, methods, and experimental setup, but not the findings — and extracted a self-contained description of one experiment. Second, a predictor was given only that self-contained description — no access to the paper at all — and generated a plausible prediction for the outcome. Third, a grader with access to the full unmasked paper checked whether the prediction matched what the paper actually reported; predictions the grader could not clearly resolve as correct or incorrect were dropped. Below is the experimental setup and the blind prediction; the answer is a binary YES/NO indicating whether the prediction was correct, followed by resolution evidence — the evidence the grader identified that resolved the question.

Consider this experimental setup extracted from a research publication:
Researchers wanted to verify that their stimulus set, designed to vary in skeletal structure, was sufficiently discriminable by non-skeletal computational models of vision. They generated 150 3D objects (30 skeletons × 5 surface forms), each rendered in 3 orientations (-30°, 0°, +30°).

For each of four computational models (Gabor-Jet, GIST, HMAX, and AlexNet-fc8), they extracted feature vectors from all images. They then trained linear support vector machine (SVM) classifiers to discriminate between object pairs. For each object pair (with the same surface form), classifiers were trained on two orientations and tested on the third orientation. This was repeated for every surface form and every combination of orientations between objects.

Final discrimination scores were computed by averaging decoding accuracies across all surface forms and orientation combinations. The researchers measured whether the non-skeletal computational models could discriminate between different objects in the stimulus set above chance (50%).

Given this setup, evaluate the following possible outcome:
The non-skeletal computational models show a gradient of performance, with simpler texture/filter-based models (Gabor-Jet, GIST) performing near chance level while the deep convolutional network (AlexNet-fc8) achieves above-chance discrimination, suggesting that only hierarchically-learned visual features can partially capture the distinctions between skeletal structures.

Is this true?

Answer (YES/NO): NO